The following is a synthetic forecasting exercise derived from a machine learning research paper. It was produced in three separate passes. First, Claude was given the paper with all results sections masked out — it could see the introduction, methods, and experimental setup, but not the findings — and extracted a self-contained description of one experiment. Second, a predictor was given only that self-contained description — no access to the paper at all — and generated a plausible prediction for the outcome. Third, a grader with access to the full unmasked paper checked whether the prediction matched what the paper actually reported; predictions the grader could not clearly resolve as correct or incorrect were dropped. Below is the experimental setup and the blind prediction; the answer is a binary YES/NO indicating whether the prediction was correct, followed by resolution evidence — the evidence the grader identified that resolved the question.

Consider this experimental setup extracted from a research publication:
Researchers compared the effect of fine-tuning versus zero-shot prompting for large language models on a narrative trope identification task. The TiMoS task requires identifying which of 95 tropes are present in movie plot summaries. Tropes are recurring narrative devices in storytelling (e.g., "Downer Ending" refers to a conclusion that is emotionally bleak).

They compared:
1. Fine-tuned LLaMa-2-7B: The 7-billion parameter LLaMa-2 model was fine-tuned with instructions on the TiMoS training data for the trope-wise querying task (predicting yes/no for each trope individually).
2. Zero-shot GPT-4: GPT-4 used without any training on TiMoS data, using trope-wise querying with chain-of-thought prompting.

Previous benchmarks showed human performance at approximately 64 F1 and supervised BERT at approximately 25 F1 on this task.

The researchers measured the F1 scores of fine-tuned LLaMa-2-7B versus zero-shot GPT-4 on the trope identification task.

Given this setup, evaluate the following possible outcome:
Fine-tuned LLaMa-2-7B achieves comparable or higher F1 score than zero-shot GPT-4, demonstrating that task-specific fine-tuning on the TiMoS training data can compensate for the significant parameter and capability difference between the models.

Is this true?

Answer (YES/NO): NO